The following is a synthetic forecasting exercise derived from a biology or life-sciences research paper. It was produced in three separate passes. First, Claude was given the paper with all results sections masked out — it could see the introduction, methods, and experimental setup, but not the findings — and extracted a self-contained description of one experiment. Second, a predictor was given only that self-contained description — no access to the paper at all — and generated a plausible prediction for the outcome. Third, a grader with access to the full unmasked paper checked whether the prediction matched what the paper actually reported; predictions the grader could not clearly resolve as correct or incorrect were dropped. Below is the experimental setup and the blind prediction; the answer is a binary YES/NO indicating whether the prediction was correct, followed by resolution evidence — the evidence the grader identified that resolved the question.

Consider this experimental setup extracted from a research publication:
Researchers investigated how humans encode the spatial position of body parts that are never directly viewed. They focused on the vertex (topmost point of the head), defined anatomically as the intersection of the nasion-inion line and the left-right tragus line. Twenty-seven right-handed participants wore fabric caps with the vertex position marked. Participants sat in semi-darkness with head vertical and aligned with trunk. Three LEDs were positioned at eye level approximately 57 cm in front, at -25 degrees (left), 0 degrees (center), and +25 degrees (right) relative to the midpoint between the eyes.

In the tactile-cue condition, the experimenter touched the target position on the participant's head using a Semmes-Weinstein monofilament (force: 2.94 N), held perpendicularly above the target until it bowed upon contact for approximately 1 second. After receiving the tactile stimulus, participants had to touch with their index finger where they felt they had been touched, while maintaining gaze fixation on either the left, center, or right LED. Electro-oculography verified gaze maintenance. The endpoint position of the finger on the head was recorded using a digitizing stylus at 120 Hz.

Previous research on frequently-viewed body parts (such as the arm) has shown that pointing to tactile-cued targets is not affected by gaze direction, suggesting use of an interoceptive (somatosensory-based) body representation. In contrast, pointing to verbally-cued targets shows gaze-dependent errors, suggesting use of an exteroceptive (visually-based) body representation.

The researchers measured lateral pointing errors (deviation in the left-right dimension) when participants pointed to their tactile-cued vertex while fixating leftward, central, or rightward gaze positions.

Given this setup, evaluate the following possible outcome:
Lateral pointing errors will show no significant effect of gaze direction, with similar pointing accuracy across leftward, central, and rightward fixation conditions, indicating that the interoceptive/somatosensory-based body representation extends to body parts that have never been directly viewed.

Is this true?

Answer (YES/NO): NO